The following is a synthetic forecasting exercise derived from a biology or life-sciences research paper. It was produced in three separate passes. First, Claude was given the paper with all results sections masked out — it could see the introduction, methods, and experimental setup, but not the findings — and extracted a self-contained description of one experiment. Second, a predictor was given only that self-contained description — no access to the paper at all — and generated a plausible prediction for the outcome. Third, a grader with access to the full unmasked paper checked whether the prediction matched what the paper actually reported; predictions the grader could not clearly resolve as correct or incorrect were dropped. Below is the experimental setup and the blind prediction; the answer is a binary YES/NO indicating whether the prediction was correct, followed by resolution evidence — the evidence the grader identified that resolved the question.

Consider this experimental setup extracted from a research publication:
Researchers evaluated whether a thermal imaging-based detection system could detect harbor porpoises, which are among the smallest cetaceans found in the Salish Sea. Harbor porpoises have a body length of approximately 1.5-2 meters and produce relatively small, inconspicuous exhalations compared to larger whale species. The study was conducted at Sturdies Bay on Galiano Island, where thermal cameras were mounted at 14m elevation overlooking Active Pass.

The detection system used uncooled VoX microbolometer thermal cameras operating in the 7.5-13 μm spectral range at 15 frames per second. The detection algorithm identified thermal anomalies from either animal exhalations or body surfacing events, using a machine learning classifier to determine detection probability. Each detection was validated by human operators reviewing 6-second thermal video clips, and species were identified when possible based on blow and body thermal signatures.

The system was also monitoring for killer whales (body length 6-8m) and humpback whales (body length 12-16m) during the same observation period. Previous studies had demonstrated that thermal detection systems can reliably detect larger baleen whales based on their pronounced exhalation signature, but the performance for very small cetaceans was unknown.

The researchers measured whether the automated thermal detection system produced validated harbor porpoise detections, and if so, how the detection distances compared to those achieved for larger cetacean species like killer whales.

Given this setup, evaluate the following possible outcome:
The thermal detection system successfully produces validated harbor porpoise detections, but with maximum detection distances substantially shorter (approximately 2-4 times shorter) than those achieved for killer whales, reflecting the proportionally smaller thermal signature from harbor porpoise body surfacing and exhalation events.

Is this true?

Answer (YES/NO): YES